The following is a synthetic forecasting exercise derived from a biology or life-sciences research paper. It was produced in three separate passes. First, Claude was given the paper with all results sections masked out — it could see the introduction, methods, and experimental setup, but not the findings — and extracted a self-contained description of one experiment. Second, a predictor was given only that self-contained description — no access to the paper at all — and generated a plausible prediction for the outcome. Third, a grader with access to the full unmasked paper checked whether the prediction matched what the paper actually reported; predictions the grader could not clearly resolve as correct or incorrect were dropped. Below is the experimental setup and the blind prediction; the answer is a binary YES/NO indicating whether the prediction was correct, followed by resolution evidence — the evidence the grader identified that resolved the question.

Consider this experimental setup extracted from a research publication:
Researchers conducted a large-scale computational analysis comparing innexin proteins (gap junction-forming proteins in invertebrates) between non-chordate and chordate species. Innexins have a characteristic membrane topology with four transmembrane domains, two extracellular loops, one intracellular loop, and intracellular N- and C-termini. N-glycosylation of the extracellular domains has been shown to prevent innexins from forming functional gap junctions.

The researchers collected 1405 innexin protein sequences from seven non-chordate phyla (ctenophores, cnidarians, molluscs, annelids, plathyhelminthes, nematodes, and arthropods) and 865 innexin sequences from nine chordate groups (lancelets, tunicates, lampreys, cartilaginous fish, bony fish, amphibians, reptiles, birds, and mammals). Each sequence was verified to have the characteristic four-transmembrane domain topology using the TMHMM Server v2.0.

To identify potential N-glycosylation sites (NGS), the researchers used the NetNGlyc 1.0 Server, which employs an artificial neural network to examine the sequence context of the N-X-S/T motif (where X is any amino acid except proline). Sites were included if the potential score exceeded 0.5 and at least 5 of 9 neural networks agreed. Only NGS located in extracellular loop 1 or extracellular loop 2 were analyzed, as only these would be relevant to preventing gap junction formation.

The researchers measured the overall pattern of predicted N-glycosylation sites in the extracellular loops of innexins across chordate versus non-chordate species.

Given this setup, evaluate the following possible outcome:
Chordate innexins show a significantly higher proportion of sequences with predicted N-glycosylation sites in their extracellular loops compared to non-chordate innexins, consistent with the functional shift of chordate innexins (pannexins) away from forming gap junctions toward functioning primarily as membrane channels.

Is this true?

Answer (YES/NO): YES